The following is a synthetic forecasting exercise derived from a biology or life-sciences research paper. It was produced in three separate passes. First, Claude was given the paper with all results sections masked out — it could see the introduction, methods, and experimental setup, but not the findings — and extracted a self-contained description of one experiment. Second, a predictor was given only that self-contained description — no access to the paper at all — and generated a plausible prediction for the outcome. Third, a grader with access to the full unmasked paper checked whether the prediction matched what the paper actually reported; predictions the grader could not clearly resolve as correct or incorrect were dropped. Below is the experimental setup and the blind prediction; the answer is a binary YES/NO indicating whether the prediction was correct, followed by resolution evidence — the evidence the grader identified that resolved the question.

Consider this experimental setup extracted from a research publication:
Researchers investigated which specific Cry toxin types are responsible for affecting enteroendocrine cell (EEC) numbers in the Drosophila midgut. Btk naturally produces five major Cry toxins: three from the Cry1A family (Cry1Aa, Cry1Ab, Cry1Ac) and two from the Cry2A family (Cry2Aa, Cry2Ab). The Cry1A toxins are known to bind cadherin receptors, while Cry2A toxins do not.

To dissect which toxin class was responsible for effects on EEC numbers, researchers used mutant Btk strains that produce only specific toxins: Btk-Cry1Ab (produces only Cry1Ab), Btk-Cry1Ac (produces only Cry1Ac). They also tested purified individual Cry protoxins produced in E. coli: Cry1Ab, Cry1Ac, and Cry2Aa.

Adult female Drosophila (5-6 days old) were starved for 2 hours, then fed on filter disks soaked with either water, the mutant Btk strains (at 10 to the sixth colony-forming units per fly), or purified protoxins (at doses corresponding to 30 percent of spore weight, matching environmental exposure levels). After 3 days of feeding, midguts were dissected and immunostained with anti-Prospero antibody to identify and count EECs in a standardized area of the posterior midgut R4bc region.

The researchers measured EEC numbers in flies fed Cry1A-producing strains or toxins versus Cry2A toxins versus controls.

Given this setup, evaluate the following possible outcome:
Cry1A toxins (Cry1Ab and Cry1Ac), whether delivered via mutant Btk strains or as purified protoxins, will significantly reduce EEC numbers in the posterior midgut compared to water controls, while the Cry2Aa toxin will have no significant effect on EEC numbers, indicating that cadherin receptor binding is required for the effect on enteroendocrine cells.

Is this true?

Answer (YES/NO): NO